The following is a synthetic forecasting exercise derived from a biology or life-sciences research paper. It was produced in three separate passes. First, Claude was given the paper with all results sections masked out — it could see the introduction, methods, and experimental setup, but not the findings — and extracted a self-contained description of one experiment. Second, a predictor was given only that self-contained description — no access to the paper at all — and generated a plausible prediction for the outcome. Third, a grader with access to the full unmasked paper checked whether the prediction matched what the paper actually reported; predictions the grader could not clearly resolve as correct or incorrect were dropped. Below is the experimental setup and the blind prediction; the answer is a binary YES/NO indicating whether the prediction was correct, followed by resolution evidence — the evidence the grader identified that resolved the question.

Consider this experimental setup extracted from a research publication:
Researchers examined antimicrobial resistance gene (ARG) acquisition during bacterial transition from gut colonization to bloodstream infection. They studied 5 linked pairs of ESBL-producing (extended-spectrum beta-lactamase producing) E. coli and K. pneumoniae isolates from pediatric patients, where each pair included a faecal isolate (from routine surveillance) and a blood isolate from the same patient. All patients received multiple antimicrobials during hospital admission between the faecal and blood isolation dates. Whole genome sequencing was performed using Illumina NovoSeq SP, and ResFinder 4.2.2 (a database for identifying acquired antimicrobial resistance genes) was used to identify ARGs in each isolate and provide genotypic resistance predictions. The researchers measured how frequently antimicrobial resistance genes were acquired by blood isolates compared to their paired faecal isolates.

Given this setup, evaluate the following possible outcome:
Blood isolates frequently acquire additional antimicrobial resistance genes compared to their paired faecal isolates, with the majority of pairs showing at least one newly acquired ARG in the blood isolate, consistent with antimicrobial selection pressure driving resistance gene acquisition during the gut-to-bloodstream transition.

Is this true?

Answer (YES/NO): NO